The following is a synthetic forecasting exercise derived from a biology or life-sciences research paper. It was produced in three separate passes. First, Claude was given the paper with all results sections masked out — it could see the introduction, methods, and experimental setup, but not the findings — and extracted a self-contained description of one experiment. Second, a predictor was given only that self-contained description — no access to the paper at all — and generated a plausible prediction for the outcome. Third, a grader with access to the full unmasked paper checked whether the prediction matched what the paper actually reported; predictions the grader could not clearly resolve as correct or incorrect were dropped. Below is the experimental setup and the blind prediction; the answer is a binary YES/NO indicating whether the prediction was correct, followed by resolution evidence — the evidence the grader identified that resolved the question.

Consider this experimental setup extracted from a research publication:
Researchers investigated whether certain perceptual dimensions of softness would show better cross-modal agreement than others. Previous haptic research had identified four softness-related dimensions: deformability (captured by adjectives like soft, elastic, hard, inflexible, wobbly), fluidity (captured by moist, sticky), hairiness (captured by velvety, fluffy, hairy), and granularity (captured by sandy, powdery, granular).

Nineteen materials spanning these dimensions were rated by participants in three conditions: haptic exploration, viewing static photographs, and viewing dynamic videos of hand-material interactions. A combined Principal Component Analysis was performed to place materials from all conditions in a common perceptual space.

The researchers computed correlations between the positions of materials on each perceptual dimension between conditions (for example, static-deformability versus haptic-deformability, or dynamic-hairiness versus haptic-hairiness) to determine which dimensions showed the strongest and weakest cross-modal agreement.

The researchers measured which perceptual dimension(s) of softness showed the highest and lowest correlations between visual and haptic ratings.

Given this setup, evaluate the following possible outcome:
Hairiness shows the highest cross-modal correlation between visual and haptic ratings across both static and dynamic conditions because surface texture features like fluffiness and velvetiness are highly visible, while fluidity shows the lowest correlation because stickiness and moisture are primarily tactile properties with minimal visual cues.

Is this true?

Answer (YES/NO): NO